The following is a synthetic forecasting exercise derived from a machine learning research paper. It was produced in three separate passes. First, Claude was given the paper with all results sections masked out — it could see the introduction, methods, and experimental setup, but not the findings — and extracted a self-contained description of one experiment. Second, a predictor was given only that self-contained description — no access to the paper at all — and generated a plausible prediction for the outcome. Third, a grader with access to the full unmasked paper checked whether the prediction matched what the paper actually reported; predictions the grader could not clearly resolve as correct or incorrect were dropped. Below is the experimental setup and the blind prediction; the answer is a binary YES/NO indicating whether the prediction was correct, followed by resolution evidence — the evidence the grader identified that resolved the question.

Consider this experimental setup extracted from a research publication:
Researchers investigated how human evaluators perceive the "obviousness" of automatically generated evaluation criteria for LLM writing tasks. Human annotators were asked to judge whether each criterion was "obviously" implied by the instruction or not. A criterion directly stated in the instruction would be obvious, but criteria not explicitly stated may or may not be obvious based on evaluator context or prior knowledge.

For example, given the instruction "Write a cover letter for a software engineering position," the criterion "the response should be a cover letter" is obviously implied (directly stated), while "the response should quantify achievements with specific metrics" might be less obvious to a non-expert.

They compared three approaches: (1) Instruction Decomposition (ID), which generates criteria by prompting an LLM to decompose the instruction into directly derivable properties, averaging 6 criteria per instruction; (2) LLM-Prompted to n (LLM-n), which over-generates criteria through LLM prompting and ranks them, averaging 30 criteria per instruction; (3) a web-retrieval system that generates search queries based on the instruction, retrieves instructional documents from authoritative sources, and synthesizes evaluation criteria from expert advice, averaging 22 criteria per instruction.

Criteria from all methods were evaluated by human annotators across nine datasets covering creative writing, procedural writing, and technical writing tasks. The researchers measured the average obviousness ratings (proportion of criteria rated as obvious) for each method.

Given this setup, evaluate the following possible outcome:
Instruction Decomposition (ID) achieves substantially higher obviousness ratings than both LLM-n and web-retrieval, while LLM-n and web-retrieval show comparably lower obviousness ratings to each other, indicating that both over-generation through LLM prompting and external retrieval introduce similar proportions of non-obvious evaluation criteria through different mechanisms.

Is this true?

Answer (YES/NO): NO